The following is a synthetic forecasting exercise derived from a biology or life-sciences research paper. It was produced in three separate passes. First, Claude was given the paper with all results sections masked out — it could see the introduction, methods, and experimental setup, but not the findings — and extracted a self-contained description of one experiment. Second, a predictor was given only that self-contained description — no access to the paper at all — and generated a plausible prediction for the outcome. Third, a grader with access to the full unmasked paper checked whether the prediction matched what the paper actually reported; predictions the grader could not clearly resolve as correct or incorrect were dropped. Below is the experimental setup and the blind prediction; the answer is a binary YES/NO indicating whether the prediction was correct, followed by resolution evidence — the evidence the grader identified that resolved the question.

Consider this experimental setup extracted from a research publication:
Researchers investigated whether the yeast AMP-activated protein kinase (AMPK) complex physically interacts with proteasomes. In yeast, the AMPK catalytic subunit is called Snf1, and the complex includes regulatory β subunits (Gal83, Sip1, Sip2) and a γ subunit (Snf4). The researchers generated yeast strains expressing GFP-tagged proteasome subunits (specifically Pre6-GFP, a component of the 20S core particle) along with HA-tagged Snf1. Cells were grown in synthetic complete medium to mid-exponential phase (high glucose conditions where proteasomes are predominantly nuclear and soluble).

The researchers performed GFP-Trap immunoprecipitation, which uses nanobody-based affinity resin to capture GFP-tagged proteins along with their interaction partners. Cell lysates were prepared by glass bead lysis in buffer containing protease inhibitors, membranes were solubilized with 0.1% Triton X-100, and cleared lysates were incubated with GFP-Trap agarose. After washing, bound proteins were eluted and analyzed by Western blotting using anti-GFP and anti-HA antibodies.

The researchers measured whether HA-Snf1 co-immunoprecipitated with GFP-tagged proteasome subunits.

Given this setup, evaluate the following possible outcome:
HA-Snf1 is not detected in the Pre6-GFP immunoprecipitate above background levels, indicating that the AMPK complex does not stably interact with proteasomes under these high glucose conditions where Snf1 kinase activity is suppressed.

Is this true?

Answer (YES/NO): YES